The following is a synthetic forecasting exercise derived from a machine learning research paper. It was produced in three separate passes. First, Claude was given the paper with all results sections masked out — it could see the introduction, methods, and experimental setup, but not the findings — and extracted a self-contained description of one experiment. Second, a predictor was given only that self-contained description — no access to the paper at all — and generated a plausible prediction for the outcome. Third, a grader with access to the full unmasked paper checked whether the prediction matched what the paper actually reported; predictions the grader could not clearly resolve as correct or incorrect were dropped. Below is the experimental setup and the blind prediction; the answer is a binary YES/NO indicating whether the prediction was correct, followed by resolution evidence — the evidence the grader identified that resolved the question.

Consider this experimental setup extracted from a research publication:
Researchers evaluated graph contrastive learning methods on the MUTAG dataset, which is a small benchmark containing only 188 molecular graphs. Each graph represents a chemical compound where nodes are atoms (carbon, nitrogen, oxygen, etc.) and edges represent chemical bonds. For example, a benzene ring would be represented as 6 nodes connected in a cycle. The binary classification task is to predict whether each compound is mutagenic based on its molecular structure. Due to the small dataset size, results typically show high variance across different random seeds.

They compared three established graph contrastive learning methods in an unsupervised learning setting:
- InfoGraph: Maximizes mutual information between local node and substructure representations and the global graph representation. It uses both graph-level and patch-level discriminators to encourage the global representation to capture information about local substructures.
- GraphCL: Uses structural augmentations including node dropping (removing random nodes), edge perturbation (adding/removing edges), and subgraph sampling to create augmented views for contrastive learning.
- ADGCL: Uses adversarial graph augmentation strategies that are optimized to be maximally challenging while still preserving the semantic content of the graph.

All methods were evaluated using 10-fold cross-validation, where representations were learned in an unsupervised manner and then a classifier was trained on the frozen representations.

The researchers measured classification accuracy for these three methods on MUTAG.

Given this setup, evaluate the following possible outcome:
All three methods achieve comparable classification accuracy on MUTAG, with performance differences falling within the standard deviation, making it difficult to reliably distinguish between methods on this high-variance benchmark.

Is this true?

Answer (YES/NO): NO